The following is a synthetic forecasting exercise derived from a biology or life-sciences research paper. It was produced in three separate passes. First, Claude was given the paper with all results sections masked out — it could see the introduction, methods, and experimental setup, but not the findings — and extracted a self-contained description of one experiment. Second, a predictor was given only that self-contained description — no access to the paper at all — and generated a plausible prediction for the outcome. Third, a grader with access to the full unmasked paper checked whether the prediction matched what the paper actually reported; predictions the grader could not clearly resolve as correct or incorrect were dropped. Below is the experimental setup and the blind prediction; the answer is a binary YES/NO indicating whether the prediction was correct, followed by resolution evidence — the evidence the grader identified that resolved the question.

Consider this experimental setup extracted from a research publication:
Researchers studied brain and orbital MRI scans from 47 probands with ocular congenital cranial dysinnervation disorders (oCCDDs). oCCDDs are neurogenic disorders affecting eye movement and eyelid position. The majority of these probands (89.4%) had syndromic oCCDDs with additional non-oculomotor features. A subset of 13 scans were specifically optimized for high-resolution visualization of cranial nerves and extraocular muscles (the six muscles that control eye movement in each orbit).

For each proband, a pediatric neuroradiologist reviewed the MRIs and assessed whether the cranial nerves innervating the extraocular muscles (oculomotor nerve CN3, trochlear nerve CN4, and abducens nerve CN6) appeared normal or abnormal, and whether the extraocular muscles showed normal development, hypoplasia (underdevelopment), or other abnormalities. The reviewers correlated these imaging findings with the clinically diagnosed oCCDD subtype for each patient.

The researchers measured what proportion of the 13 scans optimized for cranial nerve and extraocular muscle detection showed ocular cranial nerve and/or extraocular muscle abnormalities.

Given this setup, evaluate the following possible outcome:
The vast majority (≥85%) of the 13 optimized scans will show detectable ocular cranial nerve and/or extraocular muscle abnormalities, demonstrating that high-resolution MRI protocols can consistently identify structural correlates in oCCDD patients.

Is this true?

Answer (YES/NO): YES